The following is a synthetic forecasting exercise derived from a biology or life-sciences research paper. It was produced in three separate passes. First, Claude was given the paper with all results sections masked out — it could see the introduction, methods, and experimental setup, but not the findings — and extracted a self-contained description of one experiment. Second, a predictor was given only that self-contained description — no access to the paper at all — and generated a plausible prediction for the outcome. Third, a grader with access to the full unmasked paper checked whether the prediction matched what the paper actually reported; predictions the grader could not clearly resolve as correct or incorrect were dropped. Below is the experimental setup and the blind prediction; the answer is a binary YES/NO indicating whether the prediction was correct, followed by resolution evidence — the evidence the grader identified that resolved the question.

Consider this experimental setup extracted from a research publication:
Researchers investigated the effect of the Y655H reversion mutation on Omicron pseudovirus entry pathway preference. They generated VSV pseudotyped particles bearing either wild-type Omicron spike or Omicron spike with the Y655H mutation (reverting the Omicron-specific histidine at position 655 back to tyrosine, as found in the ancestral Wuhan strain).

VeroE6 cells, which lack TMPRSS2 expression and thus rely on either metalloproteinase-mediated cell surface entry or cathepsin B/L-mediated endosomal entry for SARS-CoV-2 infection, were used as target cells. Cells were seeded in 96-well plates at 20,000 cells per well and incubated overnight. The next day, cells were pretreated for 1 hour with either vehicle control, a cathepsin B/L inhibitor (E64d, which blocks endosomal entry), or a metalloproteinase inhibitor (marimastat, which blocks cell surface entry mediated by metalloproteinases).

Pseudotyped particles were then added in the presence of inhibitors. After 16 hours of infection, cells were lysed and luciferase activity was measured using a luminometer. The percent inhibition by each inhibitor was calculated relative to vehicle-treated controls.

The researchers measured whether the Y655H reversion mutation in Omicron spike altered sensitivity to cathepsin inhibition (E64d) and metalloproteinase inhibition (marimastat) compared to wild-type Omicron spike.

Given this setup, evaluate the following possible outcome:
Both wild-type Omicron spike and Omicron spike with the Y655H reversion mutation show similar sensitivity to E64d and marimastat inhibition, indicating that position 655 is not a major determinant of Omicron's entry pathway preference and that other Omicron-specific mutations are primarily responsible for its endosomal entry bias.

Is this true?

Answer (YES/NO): NO